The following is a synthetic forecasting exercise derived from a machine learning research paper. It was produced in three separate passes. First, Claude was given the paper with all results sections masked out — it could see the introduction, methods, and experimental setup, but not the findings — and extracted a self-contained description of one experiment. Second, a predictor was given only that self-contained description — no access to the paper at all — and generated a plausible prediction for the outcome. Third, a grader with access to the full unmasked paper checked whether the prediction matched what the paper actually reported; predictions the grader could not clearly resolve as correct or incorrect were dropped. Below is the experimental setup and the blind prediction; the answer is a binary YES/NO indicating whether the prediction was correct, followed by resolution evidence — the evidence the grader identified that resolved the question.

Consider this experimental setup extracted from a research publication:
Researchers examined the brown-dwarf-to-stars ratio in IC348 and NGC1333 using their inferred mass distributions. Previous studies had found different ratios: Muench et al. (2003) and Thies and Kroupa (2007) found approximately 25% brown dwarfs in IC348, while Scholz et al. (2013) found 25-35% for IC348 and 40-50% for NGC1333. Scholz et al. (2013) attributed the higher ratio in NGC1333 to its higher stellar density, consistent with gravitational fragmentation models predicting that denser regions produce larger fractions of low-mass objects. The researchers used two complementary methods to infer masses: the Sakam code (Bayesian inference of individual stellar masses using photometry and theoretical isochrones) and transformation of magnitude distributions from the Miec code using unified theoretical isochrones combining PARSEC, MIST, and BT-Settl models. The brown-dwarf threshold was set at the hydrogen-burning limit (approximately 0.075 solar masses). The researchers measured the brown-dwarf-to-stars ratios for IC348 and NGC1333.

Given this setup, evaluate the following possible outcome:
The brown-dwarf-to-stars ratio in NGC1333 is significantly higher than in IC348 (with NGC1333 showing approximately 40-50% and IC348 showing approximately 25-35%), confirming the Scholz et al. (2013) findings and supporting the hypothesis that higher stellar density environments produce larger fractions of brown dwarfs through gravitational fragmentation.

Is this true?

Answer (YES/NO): NO